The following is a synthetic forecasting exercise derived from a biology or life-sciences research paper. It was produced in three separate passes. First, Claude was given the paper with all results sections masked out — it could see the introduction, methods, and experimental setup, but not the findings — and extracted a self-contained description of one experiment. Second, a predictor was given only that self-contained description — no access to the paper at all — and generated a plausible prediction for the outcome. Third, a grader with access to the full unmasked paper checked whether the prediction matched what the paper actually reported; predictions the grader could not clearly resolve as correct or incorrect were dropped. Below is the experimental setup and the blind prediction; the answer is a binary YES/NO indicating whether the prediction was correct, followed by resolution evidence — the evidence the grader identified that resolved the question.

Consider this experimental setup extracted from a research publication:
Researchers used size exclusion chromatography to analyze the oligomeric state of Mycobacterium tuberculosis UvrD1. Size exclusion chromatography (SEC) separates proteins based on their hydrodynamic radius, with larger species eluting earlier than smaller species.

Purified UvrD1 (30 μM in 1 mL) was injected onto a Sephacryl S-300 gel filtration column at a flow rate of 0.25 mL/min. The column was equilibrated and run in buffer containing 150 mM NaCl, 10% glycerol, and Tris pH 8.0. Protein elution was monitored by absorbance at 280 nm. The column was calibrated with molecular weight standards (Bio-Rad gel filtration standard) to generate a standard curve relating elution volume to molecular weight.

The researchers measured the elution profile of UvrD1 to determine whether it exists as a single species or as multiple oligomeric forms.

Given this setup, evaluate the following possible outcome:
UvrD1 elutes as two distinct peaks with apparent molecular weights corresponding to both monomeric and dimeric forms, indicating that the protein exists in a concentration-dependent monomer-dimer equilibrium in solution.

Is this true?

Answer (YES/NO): YES